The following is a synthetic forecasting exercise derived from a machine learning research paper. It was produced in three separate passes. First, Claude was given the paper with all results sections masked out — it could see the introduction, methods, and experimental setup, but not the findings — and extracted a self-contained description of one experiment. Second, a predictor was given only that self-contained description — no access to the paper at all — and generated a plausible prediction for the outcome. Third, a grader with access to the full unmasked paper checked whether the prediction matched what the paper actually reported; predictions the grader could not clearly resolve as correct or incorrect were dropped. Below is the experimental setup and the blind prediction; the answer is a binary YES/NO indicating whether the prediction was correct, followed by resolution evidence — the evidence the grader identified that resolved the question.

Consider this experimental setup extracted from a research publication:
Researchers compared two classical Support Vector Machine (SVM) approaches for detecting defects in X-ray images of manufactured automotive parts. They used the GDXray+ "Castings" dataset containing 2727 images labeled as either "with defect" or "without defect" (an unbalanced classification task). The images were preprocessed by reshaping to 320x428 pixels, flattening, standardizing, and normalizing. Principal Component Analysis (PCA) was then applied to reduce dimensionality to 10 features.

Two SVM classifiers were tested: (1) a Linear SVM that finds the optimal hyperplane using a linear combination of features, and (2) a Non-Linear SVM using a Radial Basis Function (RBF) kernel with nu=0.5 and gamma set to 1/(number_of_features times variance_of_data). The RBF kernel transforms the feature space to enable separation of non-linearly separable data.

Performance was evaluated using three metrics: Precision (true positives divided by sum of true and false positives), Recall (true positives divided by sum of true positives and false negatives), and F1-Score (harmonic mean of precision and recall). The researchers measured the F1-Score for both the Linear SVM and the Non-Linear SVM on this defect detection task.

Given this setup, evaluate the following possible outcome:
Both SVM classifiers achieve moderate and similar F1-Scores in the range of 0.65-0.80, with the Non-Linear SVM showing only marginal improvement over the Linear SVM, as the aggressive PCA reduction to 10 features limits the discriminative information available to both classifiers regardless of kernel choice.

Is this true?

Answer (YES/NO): NO